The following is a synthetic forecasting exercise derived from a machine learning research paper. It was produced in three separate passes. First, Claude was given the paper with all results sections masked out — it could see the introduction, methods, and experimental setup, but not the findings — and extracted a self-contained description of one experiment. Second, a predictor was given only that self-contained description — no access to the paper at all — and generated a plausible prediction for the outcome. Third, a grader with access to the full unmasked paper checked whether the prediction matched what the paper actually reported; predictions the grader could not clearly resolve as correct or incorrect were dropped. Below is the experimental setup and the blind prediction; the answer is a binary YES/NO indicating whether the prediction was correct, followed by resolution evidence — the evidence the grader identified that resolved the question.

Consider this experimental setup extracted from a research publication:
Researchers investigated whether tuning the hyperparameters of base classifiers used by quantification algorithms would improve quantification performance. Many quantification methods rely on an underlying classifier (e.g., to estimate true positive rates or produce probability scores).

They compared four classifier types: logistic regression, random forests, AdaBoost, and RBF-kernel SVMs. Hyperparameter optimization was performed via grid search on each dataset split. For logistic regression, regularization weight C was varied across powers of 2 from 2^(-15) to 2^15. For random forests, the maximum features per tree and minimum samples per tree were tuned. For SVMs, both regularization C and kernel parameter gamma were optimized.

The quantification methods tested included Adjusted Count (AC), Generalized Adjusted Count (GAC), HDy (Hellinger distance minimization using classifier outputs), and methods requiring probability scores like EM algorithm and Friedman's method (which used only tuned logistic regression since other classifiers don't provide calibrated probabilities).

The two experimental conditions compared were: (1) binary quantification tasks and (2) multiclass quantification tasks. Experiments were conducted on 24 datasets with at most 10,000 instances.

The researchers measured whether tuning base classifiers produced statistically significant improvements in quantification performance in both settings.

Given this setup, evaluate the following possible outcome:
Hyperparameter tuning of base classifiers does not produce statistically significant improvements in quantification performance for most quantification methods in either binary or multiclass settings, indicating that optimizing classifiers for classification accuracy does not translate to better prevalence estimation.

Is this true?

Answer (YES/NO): NO